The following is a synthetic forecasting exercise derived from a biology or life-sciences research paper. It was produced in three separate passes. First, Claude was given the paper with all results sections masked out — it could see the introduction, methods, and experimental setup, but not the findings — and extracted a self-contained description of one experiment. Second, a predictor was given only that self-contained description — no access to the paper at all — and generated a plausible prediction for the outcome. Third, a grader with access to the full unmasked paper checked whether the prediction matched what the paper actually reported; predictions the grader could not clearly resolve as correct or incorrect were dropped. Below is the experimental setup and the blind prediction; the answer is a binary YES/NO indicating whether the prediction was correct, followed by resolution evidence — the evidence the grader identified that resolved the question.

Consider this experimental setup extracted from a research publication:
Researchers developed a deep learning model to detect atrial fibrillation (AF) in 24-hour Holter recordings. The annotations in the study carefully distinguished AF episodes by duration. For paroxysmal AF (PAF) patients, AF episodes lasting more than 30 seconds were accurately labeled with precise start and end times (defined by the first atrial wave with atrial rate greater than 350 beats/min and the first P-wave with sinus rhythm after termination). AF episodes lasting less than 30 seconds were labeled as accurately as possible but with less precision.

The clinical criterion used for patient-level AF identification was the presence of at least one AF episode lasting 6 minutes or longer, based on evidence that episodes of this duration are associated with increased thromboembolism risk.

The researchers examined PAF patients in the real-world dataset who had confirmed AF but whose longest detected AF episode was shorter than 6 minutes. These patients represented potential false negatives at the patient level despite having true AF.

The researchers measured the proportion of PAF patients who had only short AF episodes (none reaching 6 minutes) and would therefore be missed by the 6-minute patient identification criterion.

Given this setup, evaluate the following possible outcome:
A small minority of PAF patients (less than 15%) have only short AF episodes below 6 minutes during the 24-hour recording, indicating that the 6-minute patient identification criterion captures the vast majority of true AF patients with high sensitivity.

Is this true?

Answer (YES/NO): YES